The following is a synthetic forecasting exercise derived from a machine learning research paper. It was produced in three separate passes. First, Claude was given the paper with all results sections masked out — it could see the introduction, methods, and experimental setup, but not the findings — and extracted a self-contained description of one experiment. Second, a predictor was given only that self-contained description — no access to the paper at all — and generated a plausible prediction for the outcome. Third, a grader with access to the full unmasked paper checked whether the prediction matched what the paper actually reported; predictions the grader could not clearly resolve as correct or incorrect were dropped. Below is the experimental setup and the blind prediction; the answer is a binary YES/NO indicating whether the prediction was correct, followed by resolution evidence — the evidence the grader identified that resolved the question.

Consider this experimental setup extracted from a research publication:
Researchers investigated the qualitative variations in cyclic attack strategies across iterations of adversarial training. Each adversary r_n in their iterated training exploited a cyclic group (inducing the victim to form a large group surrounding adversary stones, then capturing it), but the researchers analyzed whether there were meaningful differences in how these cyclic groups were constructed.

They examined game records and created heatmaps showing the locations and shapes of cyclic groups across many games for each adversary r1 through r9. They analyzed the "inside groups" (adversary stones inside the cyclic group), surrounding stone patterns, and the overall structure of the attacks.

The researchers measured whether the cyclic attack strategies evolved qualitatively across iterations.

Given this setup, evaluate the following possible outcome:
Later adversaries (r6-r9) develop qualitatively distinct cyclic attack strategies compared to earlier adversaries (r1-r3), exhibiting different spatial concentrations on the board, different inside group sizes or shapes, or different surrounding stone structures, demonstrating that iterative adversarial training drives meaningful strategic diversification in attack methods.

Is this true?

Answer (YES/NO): NO